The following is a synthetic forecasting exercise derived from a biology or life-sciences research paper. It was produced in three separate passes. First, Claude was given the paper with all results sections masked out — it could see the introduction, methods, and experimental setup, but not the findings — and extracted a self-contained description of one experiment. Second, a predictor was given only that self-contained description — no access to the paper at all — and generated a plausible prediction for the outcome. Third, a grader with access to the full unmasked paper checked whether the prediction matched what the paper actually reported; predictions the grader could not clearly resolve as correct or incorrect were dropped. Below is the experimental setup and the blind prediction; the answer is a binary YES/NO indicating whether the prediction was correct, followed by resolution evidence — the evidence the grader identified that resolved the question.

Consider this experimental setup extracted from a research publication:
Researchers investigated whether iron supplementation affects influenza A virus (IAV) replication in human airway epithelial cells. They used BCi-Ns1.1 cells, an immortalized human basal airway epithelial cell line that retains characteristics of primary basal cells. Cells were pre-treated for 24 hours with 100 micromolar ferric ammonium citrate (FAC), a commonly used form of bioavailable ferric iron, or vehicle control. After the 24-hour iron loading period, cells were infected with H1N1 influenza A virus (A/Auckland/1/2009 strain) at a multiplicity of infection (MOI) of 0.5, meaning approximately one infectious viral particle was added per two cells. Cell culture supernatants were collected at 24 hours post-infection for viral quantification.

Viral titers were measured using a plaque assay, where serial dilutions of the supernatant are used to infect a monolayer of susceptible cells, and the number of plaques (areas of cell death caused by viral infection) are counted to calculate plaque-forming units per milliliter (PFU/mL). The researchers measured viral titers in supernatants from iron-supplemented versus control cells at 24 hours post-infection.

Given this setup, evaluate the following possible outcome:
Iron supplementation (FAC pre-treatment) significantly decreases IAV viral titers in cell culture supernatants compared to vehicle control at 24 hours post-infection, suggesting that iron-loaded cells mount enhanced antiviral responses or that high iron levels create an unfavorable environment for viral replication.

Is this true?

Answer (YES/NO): NO